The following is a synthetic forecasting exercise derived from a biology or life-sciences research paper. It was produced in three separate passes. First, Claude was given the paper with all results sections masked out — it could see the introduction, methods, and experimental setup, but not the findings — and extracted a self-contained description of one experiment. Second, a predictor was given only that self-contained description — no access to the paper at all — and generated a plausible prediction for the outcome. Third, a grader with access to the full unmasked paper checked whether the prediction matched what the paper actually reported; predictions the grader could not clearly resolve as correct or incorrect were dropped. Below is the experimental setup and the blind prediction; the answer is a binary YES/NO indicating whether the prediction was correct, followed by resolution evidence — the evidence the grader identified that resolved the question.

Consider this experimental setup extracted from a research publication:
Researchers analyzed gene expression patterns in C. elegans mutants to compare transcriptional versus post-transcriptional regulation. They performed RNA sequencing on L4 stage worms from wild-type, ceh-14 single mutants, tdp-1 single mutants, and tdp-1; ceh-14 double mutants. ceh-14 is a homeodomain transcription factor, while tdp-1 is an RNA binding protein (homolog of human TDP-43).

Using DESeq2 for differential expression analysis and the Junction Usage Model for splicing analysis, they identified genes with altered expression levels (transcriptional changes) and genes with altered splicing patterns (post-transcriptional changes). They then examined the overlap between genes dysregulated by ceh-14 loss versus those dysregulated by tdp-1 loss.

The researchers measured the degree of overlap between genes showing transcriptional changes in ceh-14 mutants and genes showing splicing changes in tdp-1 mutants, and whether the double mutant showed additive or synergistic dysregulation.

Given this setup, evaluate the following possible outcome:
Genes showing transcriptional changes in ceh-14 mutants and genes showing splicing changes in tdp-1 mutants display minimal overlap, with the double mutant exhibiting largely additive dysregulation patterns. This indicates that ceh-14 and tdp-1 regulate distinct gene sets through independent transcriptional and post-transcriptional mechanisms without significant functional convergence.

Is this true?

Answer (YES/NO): NO